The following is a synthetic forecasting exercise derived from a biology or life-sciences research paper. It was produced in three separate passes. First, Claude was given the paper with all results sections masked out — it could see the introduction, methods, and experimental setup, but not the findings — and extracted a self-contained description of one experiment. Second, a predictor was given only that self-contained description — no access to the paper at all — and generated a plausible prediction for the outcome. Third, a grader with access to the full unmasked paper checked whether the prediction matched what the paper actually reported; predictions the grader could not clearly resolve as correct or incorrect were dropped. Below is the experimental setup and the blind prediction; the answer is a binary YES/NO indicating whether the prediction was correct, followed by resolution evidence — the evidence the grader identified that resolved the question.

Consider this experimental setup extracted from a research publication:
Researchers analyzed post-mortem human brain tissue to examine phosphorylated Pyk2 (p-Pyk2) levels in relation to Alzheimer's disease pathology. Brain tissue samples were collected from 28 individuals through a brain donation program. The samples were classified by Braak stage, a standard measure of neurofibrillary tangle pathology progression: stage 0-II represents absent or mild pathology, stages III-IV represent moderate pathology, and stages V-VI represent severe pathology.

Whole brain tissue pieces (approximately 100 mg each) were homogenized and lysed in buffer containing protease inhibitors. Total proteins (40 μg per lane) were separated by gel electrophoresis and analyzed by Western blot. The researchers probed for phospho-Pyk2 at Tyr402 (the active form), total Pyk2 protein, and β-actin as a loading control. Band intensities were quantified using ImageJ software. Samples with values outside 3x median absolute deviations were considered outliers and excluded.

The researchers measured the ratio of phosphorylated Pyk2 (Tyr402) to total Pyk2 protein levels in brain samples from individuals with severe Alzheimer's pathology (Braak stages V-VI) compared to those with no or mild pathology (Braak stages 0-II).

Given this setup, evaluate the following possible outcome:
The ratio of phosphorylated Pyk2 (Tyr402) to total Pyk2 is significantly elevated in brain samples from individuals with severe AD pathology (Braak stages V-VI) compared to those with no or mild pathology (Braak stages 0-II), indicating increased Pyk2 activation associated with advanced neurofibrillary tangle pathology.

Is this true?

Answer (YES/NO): YES